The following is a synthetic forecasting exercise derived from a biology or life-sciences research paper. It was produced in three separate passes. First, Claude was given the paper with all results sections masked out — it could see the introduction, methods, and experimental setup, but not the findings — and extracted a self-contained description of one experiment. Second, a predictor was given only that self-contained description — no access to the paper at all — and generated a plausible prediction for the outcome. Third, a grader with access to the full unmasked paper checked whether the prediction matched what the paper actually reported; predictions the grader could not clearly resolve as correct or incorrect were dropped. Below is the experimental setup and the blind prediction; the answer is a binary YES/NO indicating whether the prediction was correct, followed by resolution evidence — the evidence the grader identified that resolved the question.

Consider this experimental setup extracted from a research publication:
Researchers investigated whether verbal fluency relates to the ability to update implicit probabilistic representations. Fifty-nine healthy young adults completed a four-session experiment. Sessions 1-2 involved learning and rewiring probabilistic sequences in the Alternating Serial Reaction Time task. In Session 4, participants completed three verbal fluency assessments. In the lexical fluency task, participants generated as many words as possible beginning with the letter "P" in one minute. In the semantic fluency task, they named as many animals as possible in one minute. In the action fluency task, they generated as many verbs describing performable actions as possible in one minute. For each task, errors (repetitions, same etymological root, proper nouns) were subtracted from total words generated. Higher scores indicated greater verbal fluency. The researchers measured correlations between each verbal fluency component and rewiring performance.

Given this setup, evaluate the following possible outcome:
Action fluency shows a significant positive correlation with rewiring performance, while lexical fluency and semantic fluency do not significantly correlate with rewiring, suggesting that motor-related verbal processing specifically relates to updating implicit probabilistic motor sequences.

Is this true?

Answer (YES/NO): NO